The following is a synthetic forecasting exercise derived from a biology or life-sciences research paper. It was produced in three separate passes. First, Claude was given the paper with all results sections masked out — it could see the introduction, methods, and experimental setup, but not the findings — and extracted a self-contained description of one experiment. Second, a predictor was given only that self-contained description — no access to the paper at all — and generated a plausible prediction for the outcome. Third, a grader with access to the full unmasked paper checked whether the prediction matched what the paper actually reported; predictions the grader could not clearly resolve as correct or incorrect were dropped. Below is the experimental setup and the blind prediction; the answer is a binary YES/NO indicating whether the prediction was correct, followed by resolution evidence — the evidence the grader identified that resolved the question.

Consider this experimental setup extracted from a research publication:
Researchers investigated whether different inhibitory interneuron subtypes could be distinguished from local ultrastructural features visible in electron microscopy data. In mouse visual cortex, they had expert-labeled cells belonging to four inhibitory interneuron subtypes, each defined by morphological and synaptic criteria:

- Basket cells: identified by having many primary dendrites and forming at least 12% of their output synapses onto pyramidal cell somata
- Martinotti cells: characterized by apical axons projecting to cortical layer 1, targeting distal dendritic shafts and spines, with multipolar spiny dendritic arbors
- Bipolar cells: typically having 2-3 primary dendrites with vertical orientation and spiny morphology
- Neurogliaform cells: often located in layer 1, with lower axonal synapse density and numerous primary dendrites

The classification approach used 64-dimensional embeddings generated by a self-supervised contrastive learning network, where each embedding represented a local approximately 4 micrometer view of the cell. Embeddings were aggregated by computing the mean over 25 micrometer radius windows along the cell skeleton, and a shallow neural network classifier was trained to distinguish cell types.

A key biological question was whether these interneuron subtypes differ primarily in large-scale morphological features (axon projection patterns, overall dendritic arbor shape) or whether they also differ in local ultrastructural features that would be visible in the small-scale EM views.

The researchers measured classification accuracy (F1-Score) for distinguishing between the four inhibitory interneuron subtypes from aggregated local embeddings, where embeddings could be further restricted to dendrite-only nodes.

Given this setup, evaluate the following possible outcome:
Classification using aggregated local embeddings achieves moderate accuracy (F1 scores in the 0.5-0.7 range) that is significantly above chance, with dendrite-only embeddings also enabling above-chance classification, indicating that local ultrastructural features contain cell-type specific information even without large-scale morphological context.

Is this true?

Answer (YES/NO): NO